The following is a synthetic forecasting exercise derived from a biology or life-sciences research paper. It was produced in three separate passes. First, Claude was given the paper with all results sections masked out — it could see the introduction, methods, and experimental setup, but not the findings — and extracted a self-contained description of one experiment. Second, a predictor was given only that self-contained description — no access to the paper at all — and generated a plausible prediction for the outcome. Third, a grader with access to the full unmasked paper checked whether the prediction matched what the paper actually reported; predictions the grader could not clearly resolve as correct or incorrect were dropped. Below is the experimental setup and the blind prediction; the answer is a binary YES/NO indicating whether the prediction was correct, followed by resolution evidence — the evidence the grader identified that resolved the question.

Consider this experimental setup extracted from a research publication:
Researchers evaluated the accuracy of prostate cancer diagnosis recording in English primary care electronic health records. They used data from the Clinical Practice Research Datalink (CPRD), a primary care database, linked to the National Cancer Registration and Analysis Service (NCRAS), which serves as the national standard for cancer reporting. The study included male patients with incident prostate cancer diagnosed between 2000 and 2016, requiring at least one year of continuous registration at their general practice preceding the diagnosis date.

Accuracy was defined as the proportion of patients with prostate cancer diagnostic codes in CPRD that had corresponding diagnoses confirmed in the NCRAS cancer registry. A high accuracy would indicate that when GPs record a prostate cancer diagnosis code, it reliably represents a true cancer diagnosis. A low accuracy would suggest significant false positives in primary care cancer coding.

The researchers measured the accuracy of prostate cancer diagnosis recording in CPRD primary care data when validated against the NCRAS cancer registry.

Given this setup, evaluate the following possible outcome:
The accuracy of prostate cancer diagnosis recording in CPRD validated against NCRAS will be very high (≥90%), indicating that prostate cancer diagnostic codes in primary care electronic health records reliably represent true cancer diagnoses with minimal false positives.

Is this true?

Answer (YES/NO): NO